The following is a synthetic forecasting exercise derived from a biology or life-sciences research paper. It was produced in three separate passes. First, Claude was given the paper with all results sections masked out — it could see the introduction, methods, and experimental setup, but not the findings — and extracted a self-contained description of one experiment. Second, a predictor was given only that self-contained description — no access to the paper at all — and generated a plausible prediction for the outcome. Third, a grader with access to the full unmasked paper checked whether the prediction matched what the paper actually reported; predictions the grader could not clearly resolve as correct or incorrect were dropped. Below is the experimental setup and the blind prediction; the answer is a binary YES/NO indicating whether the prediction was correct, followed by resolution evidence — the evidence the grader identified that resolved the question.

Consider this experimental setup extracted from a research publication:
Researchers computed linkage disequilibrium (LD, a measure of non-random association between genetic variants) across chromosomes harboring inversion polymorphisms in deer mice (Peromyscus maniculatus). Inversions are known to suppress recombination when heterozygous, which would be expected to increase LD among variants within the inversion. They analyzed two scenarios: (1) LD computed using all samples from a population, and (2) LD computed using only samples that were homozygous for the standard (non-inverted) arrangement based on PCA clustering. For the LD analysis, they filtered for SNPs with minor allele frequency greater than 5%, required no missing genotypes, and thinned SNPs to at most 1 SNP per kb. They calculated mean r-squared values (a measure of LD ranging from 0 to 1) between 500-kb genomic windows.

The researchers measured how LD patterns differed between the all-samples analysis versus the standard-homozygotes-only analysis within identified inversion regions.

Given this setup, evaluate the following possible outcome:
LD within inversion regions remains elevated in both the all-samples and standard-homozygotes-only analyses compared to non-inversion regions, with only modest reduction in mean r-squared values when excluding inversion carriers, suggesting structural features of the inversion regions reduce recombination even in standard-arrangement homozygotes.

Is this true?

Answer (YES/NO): NO